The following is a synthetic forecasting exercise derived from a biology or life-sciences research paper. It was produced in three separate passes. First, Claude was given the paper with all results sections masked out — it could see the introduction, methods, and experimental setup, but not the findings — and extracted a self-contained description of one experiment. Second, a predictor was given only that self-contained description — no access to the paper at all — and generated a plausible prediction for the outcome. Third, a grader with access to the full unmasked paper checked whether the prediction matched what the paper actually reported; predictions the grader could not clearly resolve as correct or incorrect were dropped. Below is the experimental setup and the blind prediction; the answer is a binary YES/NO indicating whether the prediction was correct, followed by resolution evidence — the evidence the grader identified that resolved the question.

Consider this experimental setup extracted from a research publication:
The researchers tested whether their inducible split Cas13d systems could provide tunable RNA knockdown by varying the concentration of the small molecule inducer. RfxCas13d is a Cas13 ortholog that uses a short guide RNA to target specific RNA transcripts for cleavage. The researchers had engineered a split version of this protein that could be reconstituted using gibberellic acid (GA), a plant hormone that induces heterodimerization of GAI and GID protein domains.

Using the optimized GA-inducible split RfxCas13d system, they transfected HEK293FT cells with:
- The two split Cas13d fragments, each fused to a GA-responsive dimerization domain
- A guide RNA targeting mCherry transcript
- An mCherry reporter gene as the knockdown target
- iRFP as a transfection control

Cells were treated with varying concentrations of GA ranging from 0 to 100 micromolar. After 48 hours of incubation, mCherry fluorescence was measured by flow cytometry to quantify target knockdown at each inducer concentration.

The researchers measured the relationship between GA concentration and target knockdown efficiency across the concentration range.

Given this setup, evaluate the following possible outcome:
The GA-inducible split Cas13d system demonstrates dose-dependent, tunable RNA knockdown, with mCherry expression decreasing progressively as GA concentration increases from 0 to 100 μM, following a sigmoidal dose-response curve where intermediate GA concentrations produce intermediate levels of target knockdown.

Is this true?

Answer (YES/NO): YES